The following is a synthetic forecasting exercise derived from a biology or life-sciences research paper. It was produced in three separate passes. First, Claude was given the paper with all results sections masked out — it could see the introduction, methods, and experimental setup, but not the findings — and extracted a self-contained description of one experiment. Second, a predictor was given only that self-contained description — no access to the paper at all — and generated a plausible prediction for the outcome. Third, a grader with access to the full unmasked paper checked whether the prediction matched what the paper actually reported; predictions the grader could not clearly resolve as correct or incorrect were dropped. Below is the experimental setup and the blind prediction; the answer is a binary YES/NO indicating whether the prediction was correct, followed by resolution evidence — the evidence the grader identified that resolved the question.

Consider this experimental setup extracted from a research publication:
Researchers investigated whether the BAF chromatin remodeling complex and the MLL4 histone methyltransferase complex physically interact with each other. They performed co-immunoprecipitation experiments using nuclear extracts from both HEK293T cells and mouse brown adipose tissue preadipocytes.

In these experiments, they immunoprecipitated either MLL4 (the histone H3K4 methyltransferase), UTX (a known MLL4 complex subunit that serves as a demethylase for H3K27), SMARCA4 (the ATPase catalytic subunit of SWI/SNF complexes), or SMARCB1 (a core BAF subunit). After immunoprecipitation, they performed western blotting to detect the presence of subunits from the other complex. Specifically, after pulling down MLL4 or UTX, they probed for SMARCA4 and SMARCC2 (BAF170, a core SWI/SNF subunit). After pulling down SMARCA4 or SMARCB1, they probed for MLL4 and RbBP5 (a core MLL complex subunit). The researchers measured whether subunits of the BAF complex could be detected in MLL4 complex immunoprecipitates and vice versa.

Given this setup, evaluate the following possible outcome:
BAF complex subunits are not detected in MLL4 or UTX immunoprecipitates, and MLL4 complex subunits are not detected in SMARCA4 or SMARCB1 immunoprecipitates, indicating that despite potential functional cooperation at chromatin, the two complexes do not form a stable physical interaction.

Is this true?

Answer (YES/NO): NO